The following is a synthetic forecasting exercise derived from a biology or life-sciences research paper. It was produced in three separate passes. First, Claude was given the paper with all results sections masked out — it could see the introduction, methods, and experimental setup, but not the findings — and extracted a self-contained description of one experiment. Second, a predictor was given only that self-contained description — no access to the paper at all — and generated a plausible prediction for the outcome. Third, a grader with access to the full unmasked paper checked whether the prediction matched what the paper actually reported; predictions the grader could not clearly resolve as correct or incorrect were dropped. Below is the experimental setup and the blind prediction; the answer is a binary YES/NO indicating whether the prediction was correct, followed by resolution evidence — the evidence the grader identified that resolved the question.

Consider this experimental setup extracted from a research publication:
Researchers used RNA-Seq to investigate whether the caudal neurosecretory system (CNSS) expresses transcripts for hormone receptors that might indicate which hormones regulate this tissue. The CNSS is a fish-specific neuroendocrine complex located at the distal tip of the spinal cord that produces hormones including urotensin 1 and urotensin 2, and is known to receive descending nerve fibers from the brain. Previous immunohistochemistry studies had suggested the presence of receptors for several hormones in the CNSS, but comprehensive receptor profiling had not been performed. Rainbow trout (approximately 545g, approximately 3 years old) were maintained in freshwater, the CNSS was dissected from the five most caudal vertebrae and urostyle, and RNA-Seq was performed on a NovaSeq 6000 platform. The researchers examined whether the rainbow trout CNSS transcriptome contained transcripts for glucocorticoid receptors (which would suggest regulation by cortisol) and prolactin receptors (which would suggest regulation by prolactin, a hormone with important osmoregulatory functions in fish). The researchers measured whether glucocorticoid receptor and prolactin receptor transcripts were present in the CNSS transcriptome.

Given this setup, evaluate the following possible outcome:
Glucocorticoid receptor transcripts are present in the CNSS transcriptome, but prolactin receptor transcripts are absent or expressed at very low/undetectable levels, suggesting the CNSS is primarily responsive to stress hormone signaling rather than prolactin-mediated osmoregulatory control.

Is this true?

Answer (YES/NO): YES